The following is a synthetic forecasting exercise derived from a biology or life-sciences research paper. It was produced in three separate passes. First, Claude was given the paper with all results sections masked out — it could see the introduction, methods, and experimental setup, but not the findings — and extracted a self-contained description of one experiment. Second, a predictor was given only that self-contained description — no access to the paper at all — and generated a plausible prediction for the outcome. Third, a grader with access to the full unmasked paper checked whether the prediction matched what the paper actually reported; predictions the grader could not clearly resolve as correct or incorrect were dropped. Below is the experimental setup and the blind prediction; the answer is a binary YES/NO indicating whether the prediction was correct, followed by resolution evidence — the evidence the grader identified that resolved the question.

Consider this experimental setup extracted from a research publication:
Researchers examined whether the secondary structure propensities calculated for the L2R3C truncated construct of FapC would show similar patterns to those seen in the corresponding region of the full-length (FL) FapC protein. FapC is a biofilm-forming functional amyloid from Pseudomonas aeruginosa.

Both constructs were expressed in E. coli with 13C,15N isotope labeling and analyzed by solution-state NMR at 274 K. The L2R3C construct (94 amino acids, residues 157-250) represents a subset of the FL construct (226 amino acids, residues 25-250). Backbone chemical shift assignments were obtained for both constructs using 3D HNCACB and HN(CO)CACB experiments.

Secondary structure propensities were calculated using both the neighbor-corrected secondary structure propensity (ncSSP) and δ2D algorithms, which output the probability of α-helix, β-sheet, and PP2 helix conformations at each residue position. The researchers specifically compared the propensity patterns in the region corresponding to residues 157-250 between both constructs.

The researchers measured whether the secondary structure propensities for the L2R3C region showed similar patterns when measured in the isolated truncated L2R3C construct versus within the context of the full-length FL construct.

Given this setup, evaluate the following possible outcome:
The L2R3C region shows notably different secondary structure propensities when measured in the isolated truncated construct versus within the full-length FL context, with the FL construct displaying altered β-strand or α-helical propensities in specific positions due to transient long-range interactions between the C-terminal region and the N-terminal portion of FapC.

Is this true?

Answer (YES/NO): NO